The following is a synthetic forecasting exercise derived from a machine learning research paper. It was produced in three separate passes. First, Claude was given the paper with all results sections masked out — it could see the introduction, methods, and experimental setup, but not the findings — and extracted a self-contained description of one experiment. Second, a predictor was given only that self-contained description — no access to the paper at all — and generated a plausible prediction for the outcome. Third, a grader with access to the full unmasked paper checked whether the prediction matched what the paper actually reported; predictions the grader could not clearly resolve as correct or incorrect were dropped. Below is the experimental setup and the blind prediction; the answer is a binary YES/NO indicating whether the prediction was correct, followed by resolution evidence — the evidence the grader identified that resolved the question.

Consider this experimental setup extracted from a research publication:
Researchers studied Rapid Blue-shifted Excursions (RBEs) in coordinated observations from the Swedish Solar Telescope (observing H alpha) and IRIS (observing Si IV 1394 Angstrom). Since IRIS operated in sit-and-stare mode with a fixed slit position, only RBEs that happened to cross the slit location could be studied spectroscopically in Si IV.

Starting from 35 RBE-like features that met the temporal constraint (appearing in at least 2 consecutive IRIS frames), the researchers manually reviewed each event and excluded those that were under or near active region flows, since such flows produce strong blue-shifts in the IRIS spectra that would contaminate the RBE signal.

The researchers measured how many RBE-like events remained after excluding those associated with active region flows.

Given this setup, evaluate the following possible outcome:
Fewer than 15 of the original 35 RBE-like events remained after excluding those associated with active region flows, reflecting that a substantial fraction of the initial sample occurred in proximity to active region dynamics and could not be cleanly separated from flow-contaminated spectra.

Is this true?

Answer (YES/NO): NO